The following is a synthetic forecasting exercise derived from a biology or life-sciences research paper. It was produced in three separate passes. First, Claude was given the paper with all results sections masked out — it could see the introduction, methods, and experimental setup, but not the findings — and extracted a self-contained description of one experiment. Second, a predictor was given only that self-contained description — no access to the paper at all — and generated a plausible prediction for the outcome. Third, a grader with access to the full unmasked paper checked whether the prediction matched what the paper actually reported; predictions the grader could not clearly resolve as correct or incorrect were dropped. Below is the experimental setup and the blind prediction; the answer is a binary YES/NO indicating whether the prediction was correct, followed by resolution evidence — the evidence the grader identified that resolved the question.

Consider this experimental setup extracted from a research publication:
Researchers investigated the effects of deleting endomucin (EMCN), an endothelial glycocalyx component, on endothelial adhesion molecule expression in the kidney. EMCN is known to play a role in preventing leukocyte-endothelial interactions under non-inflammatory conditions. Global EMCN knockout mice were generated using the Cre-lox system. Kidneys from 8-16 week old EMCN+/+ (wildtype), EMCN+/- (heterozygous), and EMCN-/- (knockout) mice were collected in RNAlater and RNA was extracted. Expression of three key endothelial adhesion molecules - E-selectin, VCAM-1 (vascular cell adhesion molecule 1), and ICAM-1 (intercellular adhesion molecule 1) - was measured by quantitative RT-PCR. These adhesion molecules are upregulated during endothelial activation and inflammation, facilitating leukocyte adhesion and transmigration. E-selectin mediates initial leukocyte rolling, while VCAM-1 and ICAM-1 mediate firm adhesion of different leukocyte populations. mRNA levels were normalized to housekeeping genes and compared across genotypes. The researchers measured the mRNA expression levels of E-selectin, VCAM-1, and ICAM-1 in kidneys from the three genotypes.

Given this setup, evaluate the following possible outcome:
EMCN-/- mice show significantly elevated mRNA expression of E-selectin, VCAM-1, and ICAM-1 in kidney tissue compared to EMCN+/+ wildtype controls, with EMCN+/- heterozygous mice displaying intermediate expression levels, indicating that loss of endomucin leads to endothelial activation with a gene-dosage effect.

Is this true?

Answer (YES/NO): NO